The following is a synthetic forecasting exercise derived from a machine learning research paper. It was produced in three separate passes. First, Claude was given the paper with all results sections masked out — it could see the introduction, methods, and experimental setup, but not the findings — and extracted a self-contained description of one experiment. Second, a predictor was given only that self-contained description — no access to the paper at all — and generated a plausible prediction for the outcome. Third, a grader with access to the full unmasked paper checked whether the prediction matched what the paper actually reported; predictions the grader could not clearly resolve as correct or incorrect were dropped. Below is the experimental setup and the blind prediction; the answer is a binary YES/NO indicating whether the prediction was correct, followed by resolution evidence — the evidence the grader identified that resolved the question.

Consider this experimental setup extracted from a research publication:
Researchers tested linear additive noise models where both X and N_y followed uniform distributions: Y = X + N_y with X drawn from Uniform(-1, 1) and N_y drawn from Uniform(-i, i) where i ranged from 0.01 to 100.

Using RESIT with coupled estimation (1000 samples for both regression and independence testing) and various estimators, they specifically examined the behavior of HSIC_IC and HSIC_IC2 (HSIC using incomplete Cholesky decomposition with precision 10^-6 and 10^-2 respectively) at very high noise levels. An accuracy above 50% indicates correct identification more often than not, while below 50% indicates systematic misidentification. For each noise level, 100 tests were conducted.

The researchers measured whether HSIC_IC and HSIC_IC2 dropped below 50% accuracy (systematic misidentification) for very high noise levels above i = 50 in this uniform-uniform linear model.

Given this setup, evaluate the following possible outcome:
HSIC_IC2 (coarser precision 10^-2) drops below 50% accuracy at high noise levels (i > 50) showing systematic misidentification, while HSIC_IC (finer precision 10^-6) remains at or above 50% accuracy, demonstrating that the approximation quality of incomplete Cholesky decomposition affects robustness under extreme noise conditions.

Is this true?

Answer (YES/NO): NO